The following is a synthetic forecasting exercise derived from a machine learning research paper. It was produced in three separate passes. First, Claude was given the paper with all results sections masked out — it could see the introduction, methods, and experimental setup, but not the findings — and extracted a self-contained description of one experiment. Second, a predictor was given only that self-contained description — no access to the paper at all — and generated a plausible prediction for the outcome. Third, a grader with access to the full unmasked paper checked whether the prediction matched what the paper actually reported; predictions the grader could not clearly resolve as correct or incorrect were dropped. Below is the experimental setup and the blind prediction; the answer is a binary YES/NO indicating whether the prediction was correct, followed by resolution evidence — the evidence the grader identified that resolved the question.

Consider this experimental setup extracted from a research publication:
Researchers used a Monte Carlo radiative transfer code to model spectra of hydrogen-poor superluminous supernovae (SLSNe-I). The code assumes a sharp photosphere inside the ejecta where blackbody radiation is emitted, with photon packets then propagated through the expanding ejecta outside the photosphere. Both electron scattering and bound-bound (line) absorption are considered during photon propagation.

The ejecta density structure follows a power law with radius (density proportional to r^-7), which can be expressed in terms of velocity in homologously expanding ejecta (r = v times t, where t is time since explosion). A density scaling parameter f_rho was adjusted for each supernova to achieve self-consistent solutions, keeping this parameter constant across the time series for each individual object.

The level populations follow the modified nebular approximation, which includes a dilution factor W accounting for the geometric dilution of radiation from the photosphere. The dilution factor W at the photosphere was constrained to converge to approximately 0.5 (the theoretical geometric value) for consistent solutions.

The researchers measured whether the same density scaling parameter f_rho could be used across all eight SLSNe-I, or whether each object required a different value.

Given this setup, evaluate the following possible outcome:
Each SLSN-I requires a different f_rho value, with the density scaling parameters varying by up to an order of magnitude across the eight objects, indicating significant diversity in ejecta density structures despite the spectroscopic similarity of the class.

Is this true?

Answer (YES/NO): NO